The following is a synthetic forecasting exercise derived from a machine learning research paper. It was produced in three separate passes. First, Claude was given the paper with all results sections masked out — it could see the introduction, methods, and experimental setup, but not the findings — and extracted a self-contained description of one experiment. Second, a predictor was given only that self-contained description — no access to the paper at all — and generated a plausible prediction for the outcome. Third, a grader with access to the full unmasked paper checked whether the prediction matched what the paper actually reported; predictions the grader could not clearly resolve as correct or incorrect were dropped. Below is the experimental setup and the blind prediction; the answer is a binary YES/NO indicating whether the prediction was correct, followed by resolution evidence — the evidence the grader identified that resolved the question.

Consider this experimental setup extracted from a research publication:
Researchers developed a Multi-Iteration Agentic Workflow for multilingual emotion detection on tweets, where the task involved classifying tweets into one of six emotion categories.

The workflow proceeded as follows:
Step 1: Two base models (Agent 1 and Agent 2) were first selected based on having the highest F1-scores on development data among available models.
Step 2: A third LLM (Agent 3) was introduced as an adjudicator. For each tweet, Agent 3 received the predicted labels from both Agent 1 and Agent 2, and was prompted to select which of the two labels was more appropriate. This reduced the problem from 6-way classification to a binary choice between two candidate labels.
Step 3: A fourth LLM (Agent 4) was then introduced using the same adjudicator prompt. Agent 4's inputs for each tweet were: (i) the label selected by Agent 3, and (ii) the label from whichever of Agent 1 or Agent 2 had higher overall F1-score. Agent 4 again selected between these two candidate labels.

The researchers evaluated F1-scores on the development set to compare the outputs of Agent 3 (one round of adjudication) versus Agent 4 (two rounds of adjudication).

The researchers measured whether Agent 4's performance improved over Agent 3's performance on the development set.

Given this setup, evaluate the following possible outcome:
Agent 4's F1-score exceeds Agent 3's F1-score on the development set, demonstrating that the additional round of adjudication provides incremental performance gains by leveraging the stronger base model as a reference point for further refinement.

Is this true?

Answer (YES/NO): YES